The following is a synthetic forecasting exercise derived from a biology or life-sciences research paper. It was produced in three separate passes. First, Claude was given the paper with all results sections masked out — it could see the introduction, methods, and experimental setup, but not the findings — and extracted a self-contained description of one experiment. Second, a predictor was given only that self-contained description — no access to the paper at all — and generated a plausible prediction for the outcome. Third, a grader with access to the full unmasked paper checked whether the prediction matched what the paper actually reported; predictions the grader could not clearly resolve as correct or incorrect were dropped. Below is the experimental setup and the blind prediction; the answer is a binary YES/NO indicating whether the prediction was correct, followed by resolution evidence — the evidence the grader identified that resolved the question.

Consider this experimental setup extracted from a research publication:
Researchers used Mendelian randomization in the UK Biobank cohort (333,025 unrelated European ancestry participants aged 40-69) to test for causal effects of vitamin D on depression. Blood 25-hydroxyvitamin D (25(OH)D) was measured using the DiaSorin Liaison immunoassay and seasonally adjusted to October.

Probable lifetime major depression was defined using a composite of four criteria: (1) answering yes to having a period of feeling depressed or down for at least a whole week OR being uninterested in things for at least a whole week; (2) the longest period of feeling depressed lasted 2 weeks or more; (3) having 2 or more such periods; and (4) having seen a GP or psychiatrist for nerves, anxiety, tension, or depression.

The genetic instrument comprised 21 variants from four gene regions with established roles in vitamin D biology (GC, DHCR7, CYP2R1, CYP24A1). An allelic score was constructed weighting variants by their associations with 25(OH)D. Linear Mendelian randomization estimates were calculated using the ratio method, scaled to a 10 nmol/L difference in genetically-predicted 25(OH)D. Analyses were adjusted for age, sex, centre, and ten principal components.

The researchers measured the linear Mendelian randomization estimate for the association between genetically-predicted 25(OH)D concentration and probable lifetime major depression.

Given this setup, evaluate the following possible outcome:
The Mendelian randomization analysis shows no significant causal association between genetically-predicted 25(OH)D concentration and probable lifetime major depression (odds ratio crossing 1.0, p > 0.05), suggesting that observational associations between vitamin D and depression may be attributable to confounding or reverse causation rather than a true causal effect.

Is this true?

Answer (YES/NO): YES